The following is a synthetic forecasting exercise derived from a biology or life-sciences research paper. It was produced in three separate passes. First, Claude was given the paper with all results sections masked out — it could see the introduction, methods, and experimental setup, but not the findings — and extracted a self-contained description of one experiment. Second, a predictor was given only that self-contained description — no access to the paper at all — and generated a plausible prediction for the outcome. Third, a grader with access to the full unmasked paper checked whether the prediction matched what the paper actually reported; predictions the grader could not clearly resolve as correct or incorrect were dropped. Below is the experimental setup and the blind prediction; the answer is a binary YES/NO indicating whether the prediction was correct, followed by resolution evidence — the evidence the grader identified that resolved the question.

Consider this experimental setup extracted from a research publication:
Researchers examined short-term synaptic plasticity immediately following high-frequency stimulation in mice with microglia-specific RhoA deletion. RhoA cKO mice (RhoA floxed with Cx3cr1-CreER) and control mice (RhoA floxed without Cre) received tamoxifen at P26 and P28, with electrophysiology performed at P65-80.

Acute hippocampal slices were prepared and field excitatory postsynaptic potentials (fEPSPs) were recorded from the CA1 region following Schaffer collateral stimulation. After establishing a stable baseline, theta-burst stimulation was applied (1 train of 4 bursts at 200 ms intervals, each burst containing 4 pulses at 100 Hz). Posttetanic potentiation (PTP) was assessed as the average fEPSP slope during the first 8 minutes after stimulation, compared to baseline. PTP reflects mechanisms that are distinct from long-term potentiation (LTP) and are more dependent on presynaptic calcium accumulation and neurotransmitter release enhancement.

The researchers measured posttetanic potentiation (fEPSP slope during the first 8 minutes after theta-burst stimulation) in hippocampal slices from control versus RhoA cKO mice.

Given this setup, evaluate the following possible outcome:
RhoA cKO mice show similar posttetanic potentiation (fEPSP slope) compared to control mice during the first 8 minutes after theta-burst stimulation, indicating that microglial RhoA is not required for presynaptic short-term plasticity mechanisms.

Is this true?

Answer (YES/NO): YES